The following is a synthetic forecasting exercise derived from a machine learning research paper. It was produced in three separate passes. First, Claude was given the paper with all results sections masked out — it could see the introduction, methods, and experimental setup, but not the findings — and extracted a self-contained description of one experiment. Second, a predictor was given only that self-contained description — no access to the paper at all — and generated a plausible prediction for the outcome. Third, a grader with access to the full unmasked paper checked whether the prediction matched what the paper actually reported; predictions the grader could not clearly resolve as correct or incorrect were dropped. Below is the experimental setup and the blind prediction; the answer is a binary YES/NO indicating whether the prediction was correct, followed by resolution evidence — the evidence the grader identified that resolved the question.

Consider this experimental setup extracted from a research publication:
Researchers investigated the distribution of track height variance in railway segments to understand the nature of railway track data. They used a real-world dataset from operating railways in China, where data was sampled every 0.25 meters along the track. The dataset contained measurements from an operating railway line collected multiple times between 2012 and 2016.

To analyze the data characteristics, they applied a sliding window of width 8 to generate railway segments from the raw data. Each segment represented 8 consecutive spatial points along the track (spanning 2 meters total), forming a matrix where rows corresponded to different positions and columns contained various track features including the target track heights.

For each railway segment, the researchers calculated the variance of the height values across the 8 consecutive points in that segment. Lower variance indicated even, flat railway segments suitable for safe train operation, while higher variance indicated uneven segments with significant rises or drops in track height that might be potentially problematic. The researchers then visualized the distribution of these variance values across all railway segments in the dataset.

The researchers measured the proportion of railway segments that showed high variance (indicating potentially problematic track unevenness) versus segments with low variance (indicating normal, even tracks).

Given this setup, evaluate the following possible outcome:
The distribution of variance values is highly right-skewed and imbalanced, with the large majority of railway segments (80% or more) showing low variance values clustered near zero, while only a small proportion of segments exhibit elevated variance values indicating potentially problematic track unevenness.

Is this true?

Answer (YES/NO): YES